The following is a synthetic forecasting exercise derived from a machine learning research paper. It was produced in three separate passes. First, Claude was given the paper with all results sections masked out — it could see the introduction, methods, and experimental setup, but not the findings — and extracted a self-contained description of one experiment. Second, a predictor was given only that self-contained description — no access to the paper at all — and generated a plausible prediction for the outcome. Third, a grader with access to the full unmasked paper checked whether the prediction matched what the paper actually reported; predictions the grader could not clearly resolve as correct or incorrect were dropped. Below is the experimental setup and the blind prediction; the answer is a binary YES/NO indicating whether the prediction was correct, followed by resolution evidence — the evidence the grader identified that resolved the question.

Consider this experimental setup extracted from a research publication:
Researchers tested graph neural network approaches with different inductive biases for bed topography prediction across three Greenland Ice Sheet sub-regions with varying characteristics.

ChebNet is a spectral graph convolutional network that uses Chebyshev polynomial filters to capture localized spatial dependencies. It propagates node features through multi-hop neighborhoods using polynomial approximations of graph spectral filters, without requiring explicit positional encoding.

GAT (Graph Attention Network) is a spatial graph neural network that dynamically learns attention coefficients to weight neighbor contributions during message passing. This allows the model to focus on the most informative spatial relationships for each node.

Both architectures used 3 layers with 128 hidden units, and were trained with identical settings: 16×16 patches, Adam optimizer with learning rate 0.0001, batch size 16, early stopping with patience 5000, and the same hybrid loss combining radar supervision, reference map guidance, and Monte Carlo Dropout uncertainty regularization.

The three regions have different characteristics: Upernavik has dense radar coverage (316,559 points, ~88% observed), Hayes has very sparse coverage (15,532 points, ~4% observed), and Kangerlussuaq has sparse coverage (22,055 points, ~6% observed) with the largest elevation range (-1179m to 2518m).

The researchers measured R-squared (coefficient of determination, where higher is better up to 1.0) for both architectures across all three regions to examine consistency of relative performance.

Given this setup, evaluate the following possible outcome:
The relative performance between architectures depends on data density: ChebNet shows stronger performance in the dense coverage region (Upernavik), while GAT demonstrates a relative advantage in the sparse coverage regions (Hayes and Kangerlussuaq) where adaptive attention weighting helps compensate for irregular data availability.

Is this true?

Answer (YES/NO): NO